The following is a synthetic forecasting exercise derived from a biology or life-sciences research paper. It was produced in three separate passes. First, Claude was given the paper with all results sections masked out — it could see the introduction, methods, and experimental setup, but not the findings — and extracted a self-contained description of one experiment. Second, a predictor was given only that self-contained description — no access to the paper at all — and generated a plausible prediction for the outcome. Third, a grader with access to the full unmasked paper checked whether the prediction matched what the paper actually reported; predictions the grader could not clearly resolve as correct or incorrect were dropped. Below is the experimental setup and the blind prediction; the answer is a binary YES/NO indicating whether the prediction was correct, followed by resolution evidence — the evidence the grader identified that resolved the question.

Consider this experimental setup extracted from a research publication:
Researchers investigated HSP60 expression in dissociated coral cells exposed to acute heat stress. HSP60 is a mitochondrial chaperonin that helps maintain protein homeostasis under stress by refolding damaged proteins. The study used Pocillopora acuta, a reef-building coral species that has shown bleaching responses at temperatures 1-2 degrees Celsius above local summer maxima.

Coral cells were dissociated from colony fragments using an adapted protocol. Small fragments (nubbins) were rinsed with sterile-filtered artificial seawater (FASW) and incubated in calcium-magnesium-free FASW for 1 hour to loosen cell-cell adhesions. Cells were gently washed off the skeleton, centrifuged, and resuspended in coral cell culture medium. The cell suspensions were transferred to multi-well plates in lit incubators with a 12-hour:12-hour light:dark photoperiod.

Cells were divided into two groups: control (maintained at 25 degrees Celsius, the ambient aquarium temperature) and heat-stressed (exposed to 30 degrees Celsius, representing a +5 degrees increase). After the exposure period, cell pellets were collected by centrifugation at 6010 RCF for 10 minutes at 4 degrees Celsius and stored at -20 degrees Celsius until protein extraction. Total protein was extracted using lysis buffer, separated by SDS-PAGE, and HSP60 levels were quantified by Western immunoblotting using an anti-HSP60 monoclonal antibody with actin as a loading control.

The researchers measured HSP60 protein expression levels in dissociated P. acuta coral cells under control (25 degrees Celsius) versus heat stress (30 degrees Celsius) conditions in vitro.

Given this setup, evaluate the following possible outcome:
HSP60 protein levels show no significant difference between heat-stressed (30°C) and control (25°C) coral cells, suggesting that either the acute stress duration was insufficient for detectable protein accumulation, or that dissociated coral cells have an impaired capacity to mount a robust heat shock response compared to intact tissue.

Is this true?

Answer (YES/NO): NO